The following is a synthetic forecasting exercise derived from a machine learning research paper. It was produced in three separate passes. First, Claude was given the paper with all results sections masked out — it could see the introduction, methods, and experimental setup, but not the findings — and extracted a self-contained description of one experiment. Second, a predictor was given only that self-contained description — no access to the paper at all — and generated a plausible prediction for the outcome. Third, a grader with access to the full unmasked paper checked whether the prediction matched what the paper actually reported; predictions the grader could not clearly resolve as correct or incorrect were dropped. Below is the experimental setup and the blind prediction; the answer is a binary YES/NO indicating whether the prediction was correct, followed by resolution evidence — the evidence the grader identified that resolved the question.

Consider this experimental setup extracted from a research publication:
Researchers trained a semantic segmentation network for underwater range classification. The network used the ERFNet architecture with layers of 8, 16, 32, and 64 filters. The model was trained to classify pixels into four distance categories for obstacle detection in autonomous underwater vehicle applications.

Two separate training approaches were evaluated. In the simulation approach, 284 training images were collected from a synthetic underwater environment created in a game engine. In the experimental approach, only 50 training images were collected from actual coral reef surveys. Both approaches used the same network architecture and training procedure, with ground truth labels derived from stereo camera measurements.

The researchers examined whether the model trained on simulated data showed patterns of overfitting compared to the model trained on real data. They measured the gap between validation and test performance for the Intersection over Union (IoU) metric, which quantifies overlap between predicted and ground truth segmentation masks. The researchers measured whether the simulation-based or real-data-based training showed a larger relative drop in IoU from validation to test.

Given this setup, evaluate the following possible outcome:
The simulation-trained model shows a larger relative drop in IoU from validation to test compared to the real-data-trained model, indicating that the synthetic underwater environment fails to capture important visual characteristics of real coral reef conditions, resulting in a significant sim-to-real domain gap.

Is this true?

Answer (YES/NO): YES